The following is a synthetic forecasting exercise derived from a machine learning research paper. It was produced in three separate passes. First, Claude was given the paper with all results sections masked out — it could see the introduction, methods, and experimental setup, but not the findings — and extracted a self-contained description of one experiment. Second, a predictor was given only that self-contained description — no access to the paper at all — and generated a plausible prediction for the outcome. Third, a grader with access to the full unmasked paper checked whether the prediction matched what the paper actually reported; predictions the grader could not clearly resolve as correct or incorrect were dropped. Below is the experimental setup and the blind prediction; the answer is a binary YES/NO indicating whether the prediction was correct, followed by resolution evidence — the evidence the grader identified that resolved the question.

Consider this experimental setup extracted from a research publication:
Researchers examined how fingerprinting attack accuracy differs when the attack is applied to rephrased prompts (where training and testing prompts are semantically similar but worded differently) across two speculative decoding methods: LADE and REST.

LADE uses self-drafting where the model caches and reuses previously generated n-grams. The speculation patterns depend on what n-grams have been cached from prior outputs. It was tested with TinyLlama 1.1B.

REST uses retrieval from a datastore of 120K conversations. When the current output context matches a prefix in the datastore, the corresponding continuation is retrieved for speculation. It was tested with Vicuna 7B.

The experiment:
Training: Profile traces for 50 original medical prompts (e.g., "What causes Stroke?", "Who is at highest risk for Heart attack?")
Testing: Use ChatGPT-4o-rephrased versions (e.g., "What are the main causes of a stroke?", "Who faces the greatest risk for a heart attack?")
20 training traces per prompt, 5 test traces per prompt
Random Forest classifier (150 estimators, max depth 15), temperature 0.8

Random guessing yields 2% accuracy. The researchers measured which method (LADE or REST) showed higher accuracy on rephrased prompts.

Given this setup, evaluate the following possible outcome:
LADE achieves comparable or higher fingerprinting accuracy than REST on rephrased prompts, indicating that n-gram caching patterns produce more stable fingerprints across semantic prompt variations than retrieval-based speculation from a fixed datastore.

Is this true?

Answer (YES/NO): NO